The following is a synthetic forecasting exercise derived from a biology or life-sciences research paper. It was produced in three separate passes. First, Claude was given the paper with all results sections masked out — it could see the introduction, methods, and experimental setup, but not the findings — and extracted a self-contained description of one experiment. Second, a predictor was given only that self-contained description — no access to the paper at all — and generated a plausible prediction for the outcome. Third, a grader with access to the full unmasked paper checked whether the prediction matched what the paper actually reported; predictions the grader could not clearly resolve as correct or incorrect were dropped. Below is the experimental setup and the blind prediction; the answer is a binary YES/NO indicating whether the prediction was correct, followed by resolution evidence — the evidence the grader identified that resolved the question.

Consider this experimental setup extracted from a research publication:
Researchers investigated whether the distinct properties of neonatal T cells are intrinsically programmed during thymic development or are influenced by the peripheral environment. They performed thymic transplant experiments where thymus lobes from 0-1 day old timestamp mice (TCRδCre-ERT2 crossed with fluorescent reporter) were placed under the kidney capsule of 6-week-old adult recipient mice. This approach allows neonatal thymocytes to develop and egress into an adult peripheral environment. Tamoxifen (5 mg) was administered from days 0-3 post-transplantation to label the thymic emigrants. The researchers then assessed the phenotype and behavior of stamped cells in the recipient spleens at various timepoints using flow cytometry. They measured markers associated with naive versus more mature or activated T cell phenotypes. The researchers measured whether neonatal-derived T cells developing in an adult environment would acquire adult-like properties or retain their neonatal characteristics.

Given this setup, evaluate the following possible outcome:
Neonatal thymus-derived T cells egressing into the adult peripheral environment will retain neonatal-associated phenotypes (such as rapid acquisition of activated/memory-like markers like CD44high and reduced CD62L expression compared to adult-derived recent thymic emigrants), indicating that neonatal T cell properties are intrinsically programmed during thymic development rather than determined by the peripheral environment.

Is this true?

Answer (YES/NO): YES